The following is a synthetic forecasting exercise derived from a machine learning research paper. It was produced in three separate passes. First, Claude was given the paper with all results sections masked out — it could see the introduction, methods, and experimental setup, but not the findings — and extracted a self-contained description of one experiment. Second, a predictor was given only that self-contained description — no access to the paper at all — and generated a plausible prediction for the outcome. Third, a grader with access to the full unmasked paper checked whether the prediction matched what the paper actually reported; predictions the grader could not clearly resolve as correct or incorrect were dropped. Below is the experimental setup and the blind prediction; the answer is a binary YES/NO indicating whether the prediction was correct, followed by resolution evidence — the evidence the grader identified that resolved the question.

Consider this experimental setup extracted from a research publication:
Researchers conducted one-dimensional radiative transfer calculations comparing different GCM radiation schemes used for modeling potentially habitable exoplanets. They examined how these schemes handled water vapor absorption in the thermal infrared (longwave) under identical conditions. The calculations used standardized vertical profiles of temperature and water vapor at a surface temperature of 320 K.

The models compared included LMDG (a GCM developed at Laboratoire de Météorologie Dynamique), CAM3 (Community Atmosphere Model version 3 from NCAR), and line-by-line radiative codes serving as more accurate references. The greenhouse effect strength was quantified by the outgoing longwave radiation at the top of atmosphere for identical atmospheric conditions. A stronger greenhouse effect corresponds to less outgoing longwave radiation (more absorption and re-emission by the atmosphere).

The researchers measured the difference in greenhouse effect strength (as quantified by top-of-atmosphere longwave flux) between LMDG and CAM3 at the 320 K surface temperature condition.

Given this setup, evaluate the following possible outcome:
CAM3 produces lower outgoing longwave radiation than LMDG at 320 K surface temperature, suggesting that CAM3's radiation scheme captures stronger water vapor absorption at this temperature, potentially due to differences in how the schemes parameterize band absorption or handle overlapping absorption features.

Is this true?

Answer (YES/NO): NO